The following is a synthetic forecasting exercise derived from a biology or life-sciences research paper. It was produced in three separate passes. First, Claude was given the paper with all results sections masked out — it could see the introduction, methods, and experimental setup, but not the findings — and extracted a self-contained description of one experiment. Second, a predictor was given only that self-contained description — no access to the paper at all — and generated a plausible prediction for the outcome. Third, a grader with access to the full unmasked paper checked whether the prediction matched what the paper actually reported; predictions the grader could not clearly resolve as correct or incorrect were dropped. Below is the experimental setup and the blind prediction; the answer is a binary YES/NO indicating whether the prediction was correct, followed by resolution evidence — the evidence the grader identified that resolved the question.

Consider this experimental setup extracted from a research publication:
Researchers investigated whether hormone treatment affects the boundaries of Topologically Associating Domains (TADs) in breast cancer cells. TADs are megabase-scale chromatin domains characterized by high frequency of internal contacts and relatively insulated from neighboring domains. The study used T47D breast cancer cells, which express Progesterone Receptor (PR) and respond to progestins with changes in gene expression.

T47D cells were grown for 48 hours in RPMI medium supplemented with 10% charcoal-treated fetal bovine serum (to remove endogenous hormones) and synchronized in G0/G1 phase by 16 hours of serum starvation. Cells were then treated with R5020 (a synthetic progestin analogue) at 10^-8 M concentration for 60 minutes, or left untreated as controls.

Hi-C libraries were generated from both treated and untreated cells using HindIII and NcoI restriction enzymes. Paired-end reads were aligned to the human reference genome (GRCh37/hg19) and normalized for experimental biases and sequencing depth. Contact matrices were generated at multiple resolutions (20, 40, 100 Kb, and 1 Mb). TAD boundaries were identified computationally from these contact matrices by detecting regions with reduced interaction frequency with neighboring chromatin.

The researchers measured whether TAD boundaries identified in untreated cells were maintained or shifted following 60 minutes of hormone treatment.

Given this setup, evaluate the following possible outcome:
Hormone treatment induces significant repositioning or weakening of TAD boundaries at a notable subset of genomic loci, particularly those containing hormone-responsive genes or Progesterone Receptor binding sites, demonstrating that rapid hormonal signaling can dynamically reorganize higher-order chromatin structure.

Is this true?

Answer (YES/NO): NO